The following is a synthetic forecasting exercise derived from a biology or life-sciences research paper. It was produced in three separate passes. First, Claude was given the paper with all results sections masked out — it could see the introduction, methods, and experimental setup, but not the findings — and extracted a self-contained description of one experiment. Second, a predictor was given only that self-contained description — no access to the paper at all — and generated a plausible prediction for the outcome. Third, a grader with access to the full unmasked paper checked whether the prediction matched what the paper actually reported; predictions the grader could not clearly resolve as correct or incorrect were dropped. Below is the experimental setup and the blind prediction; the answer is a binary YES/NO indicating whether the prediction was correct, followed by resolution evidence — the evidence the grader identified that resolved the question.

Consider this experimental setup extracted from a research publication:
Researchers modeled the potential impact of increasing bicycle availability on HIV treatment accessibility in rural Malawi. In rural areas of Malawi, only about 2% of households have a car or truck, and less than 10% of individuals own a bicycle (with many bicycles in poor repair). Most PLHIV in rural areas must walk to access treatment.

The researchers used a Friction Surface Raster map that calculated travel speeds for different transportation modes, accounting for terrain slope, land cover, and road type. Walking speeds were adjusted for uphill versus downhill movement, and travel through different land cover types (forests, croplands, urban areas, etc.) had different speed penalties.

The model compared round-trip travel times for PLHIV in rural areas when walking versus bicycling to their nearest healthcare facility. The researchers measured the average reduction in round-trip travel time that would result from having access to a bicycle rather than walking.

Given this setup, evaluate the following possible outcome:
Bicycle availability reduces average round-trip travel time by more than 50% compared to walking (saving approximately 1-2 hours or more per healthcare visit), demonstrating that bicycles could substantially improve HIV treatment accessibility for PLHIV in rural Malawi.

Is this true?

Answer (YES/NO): NO